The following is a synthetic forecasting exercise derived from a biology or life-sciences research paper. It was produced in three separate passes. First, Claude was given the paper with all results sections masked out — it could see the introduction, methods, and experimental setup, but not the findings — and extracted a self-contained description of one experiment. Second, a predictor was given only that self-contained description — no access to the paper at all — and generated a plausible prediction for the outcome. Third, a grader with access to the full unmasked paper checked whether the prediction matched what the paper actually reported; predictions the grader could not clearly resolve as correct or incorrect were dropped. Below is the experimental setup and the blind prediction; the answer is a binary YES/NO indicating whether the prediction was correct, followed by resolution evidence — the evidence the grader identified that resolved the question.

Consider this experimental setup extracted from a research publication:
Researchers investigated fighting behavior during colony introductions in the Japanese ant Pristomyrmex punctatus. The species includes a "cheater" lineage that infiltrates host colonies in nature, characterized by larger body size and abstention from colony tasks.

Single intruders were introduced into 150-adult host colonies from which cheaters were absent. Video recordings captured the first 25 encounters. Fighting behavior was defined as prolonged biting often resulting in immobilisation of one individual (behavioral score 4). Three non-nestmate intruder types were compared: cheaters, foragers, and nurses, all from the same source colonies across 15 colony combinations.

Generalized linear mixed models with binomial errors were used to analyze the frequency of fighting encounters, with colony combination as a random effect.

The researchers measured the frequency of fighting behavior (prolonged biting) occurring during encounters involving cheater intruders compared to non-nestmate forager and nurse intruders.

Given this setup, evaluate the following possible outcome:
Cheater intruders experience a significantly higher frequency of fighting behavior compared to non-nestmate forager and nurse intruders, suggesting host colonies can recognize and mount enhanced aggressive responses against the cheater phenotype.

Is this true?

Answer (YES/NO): NO